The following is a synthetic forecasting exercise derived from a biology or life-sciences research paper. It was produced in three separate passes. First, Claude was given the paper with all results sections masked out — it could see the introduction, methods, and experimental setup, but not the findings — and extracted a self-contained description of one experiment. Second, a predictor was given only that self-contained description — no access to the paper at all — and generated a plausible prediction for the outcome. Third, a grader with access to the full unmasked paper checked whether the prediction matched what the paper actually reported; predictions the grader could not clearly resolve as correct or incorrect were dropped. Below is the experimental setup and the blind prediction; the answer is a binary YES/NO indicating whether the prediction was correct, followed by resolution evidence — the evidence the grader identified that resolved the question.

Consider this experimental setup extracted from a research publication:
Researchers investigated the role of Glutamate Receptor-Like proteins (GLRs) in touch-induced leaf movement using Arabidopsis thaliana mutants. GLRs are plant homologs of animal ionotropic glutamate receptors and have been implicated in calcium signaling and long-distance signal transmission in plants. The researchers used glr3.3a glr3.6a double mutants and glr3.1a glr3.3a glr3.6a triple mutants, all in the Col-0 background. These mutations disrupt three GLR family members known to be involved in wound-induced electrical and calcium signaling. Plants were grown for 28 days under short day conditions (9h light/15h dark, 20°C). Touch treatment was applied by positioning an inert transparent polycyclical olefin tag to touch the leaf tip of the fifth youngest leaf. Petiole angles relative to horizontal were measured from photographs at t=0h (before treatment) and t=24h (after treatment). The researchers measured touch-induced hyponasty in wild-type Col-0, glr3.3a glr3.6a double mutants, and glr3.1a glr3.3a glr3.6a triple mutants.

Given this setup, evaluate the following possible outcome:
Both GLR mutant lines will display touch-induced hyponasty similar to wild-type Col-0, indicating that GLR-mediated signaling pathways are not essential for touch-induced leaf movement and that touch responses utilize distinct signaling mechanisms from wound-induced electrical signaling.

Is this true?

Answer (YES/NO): NO